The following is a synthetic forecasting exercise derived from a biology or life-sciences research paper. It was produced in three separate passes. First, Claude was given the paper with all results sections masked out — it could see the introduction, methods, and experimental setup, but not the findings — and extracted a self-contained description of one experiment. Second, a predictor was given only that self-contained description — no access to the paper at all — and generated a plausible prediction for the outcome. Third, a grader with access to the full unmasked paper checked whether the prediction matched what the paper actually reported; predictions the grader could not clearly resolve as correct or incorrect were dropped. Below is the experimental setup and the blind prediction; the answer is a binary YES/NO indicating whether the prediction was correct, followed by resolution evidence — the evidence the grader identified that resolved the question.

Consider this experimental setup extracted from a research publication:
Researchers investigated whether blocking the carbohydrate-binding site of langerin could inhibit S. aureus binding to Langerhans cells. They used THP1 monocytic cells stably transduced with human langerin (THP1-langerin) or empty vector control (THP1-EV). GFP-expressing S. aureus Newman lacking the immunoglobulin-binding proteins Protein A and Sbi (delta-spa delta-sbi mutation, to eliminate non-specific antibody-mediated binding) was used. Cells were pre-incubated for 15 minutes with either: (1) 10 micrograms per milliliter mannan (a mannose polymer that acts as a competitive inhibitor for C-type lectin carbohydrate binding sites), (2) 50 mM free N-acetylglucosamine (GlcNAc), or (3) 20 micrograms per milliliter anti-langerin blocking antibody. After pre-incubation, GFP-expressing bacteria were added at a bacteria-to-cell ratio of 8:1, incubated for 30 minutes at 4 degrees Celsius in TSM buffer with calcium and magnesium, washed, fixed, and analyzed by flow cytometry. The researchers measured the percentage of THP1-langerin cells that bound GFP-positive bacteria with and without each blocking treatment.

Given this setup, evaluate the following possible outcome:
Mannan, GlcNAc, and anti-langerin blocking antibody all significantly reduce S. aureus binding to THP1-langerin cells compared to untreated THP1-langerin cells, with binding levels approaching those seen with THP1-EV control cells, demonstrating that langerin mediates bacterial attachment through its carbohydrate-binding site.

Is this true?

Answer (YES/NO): NO